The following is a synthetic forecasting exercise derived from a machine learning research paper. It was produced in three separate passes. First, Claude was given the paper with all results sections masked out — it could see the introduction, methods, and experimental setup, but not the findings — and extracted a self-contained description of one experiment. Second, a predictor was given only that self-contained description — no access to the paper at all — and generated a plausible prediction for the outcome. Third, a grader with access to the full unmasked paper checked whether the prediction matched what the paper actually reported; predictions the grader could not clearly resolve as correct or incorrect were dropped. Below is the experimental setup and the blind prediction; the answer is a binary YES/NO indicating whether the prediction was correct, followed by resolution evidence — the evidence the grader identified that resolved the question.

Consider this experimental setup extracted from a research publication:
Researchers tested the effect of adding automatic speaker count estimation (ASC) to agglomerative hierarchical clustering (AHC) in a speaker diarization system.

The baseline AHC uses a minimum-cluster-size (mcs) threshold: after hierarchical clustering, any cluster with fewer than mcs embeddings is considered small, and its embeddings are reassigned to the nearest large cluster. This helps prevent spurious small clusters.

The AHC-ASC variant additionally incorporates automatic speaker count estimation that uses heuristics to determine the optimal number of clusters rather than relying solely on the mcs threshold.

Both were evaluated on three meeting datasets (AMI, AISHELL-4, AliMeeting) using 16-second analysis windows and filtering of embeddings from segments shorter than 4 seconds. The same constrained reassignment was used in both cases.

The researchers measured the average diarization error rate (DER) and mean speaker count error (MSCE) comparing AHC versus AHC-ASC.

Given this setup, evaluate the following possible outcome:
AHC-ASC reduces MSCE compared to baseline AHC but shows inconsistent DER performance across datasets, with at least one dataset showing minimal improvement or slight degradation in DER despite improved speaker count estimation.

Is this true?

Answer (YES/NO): NO